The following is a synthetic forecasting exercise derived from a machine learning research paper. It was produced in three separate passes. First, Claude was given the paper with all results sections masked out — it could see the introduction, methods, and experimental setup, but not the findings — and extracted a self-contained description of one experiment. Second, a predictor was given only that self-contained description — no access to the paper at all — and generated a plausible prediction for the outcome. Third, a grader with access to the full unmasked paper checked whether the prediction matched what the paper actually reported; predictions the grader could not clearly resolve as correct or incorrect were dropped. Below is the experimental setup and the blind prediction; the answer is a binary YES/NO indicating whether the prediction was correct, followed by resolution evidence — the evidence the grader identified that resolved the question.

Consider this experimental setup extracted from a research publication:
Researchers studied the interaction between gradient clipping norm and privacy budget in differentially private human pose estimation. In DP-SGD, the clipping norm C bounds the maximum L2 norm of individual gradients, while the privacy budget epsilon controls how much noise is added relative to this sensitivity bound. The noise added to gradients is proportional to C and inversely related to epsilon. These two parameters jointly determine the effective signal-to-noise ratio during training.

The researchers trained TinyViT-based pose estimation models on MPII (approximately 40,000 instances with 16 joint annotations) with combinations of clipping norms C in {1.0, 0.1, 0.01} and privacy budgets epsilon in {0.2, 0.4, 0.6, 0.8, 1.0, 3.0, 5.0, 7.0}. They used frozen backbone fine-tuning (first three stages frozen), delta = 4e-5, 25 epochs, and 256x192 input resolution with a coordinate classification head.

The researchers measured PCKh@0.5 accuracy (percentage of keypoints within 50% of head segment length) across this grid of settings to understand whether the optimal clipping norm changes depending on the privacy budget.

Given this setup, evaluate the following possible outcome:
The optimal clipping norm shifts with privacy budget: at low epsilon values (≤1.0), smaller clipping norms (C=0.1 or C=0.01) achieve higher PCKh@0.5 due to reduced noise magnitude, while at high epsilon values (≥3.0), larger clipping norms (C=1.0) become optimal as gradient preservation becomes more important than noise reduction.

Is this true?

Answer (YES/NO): NO